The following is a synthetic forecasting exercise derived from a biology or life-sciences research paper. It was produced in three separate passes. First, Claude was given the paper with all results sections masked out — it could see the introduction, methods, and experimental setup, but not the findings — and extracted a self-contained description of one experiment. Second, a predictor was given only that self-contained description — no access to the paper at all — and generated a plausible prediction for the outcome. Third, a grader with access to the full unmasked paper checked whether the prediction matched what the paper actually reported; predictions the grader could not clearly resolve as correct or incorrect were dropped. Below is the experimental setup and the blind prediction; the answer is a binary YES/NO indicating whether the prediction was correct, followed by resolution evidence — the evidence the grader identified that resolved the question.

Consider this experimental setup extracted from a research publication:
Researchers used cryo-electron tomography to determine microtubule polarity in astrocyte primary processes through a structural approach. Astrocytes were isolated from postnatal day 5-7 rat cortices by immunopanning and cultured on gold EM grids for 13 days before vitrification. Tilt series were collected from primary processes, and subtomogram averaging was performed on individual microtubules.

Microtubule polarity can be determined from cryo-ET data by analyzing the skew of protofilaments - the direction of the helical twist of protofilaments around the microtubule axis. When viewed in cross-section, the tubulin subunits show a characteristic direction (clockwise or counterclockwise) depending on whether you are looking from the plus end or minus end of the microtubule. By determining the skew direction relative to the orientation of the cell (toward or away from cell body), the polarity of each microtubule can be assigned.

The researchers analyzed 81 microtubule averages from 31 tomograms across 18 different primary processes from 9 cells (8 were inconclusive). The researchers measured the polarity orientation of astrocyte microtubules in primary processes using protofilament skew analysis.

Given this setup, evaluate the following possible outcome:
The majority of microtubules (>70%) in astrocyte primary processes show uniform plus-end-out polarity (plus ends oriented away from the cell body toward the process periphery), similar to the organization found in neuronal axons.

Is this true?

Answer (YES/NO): YES